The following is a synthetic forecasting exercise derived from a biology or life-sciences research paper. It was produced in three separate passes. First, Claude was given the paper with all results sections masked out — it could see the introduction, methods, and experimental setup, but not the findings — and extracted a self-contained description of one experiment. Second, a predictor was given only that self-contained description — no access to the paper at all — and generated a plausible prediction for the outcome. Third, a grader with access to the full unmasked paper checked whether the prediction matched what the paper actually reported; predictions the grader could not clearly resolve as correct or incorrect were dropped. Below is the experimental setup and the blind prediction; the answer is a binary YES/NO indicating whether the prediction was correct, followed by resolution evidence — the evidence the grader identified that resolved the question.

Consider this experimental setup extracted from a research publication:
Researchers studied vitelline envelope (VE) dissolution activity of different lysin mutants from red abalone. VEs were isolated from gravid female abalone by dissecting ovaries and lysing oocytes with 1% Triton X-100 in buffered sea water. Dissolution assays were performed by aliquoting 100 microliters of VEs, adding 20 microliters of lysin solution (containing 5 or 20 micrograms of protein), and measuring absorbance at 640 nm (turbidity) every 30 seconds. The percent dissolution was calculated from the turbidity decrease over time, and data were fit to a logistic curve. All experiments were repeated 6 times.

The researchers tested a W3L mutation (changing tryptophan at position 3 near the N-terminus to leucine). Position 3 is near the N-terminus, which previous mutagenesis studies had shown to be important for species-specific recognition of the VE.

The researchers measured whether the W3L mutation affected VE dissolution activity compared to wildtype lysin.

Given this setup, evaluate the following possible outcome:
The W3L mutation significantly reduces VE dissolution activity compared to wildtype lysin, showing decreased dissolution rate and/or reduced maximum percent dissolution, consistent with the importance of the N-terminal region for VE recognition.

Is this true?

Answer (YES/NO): NO